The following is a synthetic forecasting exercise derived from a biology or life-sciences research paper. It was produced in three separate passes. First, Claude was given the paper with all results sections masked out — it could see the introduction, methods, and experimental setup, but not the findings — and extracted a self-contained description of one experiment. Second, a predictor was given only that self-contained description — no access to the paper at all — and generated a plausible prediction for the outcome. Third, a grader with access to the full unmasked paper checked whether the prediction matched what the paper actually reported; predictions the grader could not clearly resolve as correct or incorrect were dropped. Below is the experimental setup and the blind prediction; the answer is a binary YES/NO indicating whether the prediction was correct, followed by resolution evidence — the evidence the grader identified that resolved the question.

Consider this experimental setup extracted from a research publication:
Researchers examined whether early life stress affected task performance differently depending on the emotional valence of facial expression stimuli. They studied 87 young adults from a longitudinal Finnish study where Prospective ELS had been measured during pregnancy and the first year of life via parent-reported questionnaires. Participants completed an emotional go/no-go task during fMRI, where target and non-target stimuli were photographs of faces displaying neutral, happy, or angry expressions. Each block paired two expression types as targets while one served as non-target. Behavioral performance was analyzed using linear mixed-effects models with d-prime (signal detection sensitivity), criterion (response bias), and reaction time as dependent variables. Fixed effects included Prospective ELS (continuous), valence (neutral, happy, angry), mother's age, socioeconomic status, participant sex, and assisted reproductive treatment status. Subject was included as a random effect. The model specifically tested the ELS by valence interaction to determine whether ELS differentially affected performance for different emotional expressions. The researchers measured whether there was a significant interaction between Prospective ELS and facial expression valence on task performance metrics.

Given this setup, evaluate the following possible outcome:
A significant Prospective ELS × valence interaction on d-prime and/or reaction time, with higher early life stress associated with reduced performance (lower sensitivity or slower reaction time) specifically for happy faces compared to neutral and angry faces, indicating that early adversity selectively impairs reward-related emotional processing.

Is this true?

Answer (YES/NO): NO